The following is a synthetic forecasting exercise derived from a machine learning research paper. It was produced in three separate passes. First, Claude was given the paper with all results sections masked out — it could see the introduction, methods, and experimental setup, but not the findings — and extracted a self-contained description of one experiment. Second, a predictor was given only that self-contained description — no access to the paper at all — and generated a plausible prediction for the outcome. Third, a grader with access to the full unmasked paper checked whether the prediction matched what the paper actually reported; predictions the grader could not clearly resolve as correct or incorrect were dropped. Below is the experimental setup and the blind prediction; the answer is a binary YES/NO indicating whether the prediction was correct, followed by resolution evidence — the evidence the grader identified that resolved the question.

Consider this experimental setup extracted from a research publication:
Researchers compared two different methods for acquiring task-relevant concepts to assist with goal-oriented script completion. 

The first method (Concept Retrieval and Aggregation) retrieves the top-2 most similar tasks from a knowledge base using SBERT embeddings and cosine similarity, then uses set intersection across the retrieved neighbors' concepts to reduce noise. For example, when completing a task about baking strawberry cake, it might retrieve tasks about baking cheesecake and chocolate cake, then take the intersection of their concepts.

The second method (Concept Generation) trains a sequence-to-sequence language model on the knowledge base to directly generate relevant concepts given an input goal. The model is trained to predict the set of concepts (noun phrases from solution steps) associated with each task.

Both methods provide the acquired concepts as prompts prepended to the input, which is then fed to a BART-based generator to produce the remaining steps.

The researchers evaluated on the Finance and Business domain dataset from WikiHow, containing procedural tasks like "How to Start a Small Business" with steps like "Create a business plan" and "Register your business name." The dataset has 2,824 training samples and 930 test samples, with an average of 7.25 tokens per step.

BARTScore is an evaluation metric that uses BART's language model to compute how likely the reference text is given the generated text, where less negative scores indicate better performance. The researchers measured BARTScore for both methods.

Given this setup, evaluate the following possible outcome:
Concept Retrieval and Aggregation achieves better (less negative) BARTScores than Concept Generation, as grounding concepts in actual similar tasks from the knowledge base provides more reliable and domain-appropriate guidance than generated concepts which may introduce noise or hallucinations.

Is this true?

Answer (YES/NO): NO